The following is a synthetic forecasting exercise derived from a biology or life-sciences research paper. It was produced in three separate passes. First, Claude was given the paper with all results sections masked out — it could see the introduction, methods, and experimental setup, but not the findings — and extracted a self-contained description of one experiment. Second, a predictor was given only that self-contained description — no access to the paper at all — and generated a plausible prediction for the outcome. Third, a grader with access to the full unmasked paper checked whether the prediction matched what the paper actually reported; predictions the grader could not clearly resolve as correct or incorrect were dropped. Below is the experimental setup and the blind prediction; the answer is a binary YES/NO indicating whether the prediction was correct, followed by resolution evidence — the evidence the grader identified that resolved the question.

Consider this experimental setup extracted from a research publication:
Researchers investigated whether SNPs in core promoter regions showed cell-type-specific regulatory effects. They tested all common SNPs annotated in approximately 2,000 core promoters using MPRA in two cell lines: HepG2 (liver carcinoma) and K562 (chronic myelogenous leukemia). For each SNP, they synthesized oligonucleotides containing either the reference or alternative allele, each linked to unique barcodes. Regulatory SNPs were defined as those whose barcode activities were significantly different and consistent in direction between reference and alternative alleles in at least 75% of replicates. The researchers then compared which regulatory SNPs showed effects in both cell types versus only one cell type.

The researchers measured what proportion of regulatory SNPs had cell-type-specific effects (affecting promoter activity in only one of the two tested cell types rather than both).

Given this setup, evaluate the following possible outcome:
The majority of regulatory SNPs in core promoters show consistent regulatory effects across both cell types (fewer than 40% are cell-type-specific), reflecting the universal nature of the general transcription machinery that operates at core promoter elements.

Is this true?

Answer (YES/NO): NO